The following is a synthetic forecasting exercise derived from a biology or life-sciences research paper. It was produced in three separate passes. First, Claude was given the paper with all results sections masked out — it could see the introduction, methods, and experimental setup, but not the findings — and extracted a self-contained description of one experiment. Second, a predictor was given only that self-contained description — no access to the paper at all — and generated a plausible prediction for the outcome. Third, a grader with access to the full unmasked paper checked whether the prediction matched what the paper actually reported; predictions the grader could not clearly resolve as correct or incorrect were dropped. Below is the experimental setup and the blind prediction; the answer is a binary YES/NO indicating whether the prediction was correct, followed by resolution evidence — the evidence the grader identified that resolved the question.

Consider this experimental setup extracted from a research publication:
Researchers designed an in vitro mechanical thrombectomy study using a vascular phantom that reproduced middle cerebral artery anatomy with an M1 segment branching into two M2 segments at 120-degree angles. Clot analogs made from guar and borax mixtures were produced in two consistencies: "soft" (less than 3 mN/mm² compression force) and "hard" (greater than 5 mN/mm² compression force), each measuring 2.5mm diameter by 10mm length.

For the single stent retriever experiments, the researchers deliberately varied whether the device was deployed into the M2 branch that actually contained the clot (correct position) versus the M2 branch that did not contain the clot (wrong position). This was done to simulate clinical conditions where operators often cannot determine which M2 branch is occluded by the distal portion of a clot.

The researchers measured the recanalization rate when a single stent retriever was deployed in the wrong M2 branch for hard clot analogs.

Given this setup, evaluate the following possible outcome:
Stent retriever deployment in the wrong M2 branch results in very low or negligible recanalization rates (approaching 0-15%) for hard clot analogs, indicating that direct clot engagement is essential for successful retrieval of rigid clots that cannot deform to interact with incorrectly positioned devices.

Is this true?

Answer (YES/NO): YES